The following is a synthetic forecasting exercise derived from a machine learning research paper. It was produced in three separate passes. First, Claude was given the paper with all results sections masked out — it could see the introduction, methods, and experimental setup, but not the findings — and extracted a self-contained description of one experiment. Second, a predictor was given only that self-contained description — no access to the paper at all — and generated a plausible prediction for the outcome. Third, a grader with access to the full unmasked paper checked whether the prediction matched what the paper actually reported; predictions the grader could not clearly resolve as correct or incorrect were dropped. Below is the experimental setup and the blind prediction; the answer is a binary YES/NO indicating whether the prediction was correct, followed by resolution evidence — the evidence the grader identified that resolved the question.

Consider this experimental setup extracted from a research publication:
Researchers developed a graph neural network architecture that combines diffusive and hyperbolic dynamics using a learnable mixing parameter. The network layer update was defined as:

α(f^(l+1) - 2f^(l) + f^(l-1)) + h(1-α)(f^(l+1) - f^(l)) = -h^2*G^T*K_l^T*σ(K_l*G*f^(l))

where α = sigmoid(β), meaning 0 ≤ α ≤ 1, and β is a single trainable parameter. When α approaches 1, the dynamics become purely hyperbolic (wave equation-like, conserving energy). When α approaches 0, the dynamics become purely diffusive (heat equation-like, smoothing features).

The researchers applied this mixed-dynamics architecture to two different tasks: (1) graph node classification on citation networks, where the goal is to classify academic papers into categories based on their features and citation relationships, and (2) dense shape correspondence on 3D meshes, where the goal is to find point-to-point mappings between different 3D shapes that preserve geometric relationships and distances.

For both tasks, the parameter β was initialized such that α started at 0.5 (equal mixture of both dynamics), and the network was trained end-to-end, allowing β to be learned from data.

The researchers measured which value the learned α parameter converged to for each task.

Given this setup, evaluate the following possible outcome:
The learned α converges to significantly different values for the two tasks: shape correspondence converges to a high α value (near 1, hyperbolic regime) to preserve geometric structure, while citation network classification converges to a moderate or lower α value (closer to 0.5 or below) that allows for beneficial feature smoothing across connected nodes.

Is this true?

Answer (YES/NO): YES